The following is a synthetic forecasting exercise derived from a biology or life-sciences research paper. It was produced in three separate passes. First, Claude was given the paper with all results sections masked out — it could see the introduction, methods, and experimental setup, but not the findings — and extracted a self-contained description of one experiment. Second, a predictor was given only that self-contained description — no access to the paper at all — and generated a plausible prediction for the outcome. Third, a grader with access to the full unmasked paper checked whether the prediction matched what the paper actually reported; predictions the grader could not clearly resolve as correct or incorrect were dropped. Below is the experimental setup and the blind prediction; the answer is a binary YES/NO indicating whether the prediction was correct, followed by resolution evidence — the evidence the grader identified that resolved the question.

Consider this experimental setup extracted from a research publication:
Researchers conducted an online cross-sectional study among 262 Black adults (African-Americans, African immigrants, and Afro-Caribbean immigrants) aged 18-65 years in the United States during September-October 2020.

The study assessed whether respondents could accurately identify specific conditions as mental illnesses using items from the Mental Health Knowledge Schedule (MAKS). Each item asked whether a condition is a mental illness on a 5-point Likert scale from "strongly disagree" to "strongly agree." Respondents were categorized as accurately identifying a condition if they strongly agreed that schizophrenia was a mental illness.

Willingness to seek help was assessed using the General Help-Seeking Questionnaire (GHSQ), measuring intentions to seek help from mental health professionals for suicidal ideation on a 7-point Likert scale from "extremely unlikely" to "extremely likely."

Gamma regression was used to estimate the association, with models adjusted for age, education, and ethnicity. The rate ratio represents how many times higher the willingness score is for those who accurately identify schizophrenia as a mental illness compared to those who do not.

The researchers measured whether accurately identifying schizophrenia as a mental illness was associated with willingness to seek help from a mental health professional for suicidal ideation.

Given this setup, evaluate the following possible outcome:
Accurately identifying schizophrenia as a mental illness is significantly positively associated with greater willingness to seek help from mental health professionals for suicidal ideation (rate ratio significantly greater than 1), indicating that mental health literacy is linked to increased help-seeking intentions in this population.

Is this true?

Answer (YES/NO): YES